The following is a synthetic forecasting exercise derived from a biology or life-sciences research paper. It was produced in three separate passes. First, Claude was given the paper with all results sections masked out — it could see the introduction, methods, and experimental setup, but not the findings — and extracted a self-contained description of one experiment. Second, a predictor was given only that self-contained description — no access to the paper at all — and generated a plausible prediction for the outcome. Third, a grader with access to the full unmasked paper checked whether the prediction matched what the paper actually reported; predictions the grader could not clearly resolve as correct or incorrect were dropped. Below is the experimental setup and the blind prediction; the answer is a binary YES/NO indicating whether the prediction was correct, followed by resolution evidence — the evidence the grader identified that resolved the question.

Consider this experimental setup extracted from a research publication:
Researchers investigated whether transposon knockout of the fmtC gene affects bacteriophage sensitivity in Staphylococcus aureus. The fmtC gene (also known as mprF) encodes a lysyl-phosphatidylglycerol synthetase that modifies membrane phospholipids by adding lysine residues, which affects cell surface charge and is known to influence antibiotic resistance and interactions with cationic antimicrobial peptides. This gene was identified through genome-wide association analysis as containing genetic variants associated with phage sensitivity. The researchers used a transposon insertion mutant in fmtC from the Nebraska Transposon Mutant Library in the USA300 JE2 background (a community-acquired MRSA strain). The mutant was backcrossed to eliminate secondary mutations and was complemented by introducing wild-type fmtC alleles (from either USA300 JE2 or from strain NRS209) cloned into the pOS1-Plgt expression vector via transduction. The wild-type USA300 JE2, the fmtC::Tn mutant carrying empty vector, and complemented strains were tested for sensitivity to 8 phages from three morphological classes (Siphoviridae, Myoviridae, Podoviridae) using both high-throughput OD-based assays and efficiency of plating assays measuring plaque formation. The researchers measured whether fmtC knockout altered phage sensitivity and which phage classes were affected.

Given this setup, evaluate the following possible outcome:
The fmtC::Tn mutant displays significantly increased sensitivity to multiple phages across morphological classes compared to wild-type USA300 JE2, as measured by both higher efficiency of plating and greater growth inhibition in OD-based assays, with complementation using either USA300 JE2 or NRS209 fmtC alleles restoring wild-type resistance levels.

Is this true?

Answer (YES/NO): NO